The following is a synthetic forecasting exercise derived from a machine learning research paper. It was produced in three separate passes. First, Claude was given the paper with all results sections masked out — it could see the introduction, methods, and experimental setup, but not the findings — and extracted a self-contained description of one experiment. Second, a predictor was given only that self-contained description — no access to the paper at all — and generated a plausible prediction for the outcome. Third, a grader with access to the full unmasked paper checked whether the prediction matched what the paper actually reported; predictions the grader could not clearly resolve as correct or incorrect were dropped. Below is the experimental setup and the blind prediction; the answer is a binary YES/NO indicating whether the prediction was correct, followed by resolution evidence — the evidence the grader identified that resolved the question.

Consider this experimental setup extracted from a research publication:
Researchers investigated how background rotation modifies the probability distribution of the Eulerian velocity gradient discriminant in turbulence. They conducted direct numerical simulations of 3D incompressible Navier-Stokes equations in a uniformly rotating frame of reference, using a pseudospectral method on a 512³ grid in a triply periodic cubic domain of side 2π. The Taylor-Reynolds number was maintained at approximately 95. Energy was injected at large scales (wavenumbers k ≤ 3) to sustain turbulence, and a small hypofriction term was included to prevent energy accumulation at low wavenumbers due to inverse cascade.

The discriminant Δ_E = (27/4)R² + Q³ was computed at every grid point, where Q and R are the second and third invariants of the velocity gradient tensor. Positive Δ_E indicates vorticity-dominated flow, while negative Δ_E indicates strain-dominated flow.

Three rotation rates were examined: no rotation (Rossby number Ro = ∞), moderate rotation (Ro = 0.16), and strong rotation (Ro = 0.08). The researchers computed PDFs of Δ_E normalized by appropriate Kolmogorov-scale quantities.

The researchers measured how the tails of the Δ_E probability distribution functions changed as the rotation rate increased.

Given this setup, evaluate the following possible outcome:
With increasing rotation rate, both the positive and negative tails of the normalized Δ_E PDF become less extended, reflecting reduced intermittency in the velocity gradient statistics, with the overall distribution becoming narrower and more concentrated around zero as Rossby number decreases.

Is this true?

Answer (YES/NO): YES